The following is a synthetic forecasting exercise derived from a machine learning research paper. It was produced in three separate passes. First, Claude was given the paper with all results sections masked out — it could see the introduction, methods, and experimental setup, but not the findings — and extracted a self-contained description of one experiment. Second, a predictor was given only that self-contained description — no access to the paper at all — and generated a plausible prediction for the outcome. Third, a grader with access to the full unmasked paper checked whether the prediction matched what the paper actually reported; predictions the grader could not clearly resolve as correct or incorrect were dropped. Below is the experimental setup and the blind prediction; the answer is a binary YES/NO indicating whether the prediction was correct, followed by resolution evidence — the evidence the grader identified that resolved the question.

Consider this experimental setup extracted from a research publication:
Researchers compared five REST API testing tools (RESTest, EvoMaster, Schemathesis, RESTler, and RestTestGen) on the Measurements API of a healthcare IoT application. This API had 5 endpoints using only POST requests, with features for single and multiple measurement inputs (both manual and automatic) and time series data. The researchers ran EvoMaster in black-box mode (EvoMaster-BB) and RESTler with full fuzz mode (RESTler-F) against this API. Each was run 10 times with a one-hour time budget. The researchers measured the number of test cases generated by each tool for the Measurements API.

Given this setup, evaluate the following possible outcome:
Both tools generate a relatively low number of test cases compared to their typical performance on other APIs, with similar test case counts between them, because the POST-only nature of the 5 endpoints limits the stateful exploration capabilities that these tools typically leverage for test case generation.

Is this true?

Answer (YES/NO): NO